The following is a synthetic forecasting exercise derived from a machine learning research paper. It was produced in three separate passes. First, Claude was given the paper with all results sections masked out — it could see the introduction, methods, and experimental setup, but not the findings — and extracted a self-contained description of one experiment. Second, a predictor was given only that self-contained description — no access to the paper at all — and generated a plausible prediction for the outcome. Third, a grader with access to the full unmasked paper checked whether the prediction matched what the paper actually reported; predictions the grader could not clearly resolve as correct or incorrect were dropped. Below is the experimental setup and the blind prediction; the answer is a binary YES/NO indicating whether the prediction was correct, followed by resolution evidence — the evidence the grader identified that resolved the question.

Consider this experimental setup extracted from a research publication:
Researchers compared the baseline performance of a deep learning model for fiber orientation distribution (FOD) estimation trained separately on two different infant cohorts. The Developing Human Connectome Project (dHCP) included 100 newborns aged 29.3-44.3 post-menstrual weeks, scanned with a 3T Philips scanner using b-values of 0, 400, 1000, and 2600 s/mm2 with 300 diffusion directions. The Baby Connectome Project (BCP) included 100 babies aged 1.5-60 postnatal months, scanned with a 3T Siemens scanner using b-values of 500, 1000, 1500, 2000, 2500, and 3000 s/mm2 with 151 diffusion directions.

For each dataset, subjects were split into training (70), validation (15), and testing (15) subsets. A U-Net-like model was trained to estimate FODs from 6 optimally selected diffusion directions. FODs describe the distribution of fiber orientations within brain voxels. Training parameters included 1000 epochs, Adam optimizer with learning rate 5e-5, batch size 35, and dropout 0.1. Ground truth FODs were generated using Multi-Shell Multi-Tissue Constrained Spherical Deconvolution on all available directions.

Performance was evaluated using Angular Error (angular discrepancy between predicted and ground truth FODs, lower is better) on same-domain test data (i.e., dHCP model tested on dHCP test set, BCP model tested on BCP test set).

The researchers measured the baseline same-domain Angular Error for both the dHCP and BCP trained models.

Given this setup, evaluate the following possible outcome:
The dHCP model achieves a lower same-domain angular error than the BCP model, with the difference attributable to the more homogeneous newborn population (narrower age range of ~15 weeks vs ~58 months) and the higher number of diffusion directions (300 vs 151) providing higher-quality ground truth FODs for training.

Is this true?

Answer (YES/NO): NO